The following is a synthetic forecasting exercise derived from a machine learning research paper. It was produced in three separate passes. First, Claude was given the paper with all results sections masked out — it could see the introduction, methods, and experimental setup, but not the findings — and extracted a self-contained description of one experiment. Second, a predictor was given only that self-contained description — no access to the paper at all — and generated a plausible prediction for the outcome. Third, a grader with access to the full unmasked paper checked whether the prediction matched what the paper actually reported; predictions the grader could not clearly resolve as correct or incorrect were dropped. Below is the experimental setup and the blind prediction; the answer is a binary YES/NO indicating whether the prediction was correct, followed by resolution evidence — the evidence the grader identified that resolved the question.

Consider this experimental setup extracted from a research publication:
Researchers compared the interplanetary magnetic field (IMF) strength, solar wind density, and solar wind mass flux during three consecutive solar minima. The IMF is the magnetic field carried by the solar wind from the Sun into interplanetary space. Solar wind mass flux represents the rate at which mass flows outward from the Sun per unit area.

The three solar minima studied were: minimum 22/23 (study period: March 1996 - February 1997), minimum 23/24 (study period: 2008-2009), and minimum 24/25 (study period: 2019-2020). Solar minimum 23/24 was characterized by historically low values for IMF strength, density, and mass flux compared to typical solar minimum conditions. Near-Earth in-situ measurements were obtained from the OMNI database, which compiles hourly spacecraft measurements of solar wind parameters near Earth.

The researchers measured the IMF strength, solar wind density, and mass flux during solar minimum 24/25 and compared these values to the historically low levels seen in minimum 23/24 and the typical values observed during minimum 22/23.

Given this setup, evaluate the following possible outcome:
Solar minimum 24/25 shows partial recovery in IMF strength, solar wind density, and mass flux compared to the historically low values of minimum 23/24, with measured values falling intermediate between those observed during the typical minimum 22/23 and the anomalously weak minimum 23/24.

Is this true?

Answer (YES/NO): YES